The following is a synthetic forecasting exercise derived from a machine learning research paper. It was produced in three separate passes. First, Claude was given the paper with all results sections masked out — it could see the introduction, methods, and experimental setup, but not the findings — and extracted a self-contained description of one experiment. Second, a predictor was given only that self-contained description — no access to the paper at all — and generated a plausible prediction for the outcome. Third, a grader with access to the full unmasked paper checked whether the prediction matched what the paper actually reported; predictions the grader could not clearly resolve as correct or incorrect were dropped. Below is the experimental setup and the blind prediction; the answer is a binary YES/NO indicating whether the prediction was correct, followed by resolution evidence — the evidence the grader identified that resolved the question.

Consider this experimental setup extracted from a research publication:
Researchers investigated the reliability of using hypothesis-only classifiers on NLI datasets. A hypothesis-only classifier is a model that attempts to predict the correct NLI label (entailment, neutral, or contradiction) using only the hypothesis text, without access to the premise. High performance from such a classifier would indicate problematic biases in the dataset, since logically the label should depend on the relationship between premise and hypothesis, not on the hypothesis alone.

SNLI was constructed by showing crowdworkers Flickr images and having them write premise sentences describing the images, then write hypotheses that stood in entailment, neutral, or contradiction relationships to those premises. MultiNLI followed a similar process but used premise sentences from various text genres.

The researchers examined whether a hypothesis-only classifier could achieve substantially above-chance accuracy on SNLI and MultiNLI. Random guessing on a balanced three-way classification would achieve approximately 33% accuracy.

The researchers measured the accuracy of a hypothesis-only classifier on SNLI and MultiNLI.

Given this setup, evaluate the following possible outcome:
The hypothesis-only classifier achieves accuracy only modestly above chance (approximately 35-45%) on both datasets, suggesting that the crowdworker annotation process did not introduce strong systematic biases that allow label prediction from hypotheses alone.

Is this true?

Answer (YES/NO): NO